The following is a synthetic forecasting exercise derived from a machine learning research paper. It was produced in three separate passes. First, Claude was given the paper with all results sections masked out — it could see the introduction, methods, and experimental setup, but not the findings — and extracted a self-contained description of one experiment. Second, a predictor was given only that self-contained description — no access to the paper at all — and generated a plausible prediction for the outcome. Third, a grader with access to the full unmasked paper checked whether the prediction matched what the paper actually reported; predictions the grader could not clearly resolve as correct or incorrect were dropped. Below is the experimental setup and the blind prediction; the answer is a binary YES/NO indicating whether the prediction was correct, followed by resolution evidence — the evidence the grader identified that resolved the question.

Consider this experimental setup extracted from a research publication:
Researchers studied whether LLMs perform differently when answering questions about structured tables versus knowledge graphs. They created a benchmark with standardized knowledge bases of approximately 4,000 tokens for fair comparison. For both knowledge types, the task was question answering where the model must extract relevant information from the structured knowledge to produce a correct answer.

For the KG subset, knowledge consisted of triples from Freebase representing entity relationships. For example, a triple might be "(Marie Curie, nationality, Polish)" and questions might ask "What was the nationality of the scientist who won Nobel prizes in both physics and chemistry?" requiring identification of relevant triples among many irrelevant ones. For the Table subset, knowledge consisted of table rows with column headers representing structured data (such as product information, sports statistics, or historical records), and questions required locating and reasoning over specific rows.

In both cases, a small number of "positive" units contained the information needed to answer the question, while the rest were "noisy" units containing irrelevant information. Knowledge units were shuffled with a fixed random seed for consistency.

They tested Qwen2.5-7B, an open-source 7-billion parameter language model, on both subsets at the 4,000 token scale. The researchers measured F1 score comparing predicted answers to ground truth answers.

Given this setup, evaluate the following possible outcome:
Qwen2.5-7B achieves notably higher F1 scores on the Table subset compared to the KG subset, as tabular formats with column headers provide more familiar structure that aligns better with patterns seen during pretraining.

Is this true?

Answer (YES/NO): NO